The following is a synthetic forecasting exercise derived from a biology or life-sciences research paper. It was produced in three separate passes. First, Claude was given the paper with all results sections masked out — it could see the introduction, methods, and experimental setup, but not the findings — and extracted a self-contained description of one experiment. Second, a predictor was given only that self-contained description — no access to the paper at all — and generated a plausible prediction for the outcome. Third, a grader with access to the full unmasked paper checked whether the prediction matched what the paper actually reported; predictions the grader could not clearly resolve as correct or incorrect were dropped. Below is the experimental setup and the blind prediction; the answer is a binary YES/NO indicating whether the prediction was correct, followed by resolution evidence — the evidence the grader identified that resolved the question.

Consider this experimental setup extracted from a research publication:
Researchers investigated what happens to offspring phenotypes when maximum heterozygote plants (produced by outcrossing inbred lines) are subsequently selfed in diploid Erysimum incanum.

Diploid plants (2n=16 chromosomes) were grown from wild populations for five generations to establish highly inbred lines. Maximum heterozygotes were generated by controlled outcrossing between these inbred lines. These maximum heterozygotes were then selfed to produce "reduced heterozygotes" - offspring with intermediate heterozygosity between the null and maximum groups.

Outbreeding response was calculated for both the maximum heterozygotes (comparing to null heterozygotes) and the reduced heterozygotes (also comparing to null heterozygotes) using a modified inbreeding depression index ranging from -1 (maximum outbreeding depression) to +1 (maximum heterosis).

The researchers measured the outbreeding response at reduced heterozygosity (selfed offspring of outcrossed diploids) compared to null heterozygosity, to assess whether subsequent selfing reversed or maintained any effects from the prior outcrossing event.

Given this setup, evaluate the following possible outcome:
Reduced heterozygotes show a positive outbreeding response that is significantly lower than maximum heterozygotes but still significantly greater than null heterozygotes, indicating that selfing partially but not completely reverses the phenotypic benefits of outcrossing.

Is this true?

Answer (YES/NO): NO